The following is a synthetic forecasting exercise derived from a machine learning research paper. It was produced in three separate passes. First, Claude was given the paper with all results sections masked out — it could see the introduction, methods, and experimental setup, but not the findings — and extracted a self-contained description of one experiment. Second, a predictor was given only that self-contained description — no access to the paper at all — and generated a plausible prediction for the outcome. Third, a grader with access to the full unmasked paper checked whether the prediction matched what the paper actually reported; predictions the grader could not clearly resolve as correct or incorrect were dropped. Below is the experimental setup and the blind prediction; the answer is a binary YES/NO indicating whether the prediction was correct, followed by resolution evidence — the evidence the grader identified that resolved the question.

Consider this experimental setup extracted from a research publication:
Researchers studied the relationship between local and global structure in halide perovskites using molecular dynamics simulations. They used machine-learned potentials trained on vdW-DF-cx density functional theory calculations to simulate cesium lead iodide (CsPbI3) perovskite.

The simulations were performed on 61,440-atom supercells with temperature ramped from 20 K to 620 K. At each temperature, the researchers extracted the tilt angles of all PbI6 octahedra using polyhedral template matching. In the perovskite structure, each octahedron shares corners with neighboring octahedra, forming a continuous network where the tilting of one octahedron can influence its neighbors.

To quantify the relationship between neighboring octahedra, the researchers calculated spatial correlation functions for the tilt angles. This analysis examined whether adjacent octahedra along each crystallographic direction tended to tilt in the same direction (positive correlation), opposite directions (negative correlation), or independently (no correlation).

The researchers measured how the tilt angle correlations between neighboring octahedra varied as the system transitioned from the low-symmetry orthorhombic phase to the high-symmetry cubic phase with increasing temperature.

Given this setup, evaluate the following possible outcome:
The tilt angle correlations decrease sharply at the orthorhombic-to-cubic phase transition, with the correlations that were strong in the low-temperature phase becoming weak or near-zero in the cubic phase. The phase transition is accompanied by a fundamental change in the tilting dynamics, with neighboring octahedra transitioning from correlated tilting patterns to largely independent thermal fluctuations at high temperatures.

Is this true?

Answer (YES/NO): NO